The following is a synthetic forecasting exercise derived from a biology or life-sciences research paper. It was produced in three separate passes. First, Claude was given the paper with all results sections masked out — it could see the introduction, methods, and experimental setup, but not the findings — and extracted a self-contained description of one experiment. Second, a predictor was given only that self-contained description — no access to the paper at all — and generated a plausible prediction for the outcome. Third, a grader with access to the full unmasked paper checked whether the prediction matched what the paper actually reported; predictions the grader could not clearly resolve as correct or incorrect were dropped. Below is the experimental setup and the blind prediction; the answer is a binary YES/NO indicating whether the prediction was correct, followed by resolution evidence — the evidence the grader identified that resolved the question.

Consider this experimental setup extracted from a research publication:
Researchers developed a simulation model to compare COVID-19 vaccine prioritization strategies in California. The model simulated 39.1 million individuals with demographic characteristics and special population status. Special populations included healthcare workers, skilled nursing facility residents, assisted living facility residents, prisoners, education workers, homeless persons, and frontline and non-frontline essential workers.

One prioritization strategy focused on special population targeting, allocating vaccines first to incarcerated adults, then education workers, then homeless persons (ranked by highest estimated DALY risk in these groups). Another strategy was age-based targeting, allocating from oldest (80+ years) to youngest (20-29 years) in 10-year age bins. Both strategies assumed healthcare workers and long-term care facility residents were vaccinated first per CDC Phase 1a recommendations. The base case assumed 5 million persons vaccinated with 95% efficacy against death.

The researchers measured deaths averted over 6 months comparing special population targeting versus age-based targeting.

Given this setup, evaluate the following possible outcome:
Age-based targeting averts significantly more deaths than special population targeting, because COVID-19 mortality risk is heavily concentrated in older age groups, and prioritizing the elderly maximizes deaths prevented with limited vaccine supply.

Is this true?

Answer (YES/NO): YES